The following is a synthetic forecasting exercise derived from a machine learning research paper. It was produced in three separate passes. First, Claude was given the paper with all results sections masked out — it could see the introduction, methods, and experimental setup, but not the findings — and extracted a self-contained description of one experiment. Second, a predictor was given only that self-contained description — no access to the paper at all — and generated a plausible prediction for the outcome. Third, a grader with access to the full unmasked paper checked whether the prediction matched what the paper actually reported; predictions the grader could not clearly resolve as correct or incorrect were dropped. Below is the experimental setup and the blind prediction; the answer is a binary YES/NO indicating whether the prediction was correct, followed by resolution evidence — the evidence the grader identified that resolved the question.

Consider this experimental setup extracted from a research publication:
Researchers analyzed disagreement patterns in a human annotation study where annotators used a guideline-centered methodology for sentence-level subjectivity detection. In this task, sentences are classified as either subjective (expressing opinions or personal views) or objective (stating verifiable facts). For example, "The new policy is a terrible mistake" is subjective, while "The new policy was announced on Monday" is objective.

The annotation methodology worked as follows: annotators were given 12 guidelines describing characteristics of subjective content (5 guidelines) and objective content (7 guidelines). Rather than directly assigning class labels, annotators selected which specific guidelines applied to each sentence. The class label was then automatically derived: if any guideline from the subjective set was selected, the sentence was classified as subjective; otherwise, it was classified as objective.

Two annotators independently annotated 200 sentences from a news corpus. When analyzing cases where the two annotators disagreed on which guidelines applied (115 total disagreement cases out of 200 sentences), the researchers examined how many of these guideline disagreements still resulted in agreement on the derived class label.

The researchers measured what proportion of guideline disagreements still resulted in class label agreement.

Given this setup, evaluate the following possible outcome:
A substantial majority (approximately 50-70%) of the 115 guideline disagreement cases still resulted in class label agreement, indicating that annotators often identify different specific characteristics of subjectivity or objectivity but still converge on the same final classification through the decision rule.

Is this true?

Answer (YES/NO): YES